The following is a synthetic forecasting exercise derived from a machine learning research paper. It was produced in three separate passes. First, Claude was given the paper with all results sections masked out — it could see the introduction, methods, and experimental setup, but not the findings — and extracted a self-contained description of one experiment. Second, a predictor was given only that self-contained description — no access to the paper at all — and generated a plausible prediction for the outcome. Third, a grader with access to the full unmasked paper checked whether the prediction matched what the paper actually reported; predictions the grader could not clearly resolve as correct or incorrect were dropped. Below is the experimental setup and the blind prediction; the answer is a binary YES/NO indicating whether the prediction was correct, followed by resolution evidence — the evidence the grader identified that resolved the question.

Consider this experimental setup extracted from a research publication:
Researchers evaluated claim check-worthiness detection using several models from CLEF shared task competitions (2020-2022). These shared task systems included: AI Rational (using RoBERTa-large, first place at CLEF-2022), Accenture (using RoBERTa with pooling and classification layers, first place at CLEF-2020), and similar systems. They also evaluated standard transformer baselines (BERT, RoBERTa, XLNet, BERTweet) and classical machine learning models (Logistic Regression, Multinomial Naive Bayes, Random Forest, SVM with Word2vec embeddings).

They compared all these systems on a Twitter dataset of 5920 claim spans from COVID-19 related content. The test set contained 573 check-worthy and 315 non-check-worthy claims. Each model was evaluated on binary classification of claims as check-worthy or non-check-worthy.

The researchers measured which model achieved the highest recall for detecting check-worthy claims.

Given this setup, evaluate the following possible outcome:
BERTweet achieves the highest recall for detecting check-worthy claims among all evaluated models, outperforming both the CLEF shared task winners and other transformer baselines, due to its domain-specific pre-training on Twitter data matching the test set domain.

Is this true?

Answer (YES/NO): NO